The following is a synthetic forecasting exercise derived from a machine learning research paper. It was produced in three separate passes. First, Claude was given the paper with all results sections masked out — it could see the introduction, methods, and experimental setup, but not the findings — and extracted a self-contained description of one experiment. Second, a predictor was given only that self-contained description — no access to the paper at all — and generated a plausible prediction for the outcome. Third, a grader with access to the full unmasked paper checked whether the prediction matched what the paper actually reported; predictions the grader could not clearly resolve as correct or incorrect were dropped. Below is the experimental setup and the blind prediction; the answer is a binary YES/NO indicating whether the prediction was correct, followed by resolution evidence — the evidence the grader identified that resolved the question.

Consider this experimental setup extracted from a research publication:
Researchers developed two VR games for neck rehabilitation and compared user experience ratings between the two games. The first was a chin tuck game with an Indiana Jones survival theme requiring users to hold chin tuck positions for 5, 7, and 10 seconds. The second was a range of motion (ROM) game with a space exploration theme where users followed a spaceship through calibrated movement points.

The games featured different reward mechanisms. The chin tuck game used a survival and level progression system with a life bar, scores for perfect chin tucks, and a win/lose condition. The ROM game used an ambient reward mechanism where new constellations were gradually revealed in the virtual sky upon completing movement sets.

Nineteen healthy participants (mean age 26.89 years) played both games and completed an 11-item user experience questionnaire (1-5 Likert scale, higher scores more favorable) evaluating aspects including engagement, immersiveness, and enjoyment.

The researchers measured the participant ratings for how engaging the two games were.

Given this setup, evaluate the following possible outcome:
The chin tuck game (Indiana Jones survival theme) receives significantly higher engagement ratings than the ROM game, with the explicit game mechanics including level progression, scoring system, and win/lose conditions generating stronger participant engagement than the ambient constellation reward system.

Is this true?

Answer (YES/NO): NO